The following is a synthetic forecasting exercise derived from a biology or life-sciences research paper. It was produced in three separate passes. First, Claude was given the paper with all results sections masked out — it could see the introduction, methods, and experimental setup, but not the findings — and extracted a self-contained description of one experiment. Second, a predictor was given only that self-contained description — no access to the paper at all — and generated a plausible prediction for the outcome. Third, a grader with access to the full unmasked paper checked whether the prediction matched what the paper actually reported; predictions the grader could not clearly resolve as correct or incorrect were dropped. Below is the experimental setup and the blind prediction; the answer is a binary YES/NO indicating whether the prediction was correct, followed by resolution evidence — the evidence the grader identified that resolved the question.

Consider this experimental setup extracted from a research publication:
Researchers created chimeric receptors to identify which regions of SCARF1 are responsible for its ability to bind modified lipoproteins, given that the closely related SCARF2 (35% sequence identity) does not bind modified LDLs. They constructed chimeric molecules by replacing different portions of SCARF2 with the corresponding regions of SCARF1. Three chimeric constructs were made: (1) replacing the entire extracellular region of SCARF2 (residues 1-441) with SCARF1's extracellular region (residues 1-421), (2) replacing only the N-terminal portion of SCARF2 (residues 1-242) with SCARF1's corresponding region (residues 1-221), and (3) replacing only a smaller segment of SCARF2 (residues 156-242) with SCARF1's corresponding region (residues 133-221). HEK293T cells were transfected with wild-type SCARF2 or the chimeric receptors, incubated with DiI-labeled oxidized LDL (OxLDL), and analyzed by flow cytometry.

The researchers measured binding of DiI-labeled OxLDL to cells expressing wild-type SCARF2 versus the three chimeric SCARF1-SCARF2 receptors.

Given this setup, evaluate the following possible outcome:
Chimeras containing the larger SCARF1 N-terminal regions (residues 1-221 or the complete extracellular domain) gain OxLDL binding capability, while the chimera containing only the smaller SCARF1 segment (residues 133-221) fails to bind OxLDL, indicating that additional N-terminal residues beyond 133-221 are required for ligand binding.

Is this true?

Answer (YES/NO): NO